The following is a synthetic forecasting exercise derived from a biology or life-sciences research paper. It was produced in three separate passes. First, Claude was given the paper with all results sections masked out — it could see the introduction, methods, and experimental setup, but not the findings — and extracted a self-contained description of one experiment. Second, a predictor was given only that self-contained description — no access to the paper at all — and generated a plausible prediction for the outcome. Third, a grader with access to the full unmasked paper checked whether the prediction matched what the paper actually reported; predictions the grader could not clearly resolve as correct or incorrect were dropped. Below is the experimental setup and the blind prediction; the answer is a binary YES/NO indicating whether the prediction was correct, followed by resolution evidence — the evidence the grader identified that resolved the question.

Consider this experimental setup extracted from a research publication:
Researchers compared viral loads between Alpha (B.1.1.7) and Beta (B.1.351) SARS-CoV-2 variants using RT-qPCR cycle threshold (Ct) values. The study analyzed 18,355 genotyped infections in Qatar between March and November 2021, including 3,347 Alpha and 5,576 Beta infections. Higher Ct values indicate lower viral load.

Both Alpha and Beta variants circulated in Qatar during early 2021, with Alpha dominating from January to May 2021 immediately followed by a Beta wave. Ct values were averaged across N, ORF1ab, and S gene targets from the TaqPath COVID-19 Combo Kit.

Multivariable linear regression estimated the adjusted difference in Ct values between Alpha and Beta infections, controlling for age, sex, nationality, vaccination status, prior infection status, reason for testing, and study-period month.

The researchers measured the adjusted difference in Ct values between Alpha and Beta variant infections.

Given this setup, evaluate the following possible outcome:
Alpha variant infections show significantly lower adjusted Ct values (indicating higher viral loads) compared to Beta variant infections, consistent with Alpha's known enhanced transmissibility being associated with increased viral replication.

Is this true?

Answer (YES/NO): NO